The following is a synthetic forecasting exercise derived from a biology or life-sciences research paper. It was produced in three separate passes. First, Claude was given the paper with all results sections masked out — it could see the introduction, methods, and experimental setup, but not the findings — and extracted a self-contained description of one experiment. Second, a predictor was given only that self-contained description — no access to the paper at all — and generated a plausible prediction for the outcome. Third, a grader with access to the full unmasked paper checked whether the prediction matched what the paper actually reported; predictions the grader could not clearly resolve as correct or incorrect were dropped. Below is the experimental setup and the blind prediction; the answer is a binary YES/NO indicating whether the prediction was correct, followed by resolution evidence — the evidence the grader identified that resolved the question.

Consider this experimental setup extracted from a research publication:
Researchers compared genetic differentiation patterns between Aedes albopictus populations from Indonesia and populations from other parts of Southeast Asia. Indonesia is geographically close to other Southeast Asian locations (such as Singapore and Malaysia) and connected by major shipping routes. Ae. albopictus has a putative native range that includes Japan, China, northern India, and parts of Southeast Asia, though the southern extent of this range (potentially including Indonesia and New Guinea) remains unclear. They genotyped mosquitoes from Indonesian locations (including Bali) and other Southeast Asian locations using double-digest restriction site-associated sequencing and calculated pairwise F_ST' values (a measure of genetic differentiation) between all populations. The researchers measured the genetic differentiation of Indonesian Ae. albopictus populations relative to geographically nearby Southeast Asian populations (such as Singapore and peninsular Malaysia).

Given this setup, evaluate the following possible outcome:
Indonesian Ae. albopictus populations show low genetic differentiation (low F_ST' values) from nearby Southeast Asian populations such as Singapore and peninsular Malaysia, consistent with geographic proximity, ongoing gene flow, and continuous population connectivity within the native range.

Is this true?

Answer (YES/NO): NO